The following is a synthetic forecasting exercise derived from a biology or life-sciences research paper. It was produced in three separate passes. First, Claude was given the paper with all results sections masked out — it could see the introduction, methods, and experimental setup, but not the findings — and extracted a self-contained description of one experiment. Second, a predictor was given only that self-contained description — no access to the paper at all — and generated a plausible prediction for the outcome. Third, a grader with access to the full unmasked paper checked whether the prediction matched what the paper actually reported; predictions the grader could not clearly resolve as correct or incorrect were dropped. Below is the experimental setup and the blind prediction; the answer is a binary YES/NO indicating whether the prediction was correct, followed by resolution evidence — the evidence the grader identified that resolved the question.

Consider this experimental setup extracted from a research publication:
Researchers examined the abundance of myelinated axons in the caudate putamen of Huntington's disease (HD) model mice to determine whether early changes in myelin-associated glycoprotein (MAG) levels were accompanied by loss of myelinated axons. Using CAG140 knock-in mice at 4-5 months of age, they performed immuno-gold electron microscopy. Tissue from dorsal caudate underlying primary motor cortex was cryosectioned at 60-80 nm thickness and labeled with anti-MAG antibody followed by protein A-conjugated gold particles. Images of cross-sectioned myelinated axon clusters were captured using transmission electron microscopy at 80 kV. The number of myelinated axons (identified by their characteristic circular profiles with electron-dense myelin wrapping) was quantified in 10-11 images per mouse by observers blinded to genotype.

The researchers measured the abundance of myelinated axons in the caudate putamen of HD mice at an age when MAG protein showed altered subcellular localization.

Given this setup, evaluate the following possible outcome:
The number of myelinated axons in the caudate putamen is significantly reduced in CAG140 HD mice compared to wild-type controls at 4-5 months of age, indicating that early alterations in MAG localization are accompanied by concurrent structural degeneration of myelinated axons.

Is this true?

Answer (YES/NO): NO